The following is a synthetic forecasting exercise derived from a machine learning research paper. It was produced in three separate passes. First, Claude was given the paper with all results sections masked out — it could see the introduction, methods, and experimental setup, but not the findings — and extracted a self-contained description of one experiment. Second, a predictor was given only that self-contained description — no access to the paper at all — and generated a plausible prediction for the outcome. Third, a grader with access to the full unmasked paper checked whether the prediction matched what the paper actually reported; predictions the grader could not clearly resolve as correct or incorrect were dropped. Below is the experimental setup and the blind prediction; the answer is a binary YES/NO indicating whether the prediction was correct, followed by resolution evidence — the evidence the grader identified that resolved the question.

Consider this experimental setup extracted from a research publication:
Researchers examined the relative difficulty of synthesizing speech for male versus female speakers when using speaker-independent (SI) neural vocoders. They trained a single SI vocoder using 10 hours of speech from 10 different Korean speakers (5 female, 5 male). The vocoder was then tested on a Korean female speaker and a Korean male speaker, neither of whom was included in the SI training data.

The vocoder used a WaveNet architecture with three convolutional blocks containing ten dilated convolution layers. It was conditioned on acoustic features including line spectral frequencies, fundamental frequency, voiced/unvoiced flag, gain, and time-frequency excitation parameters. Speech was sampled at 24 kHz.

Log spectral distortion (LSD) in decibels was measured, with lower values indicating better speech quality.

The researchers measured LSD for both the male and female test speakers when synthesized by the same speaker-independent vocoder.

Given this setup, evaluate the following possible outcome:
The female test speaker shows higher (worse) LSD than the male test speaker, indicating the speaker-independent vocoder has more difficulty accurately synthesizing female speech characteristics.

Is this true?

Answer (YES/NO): YES